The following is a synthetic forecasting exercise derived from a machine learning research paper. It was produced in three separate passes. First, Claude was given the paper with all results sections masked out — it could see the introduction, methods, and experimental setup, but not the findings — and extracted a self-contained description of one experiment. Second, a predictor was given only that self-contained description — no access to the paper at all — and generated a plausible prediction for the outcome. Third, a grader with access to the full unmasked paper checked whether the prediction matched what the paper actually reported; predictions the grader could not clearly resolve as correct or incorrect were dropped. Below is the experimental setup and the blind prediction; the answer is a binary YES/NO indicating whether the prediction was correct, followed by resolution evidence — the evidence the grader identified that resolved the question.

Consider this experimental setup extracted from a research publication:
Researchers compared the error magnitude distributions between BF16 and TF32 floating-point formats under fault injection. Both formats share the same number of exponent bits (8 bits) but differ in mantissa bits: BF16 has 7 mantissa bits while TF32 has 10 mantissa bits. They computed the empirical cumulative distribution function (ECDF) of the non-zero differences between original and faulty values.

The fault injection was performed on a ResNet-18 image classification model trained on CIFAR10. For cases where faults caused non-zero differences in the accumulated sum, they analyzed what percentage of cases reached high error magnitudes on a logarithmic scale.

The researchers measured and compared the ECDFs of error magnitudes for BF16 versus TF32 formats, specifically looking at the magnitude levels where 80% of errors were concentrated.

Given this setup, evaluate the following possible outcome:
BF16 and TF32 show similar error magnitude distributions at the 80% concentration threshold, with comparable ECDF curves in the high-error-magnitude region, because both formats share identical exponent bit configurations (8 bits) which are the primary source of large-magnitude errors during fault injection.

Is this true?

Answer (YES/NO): NO